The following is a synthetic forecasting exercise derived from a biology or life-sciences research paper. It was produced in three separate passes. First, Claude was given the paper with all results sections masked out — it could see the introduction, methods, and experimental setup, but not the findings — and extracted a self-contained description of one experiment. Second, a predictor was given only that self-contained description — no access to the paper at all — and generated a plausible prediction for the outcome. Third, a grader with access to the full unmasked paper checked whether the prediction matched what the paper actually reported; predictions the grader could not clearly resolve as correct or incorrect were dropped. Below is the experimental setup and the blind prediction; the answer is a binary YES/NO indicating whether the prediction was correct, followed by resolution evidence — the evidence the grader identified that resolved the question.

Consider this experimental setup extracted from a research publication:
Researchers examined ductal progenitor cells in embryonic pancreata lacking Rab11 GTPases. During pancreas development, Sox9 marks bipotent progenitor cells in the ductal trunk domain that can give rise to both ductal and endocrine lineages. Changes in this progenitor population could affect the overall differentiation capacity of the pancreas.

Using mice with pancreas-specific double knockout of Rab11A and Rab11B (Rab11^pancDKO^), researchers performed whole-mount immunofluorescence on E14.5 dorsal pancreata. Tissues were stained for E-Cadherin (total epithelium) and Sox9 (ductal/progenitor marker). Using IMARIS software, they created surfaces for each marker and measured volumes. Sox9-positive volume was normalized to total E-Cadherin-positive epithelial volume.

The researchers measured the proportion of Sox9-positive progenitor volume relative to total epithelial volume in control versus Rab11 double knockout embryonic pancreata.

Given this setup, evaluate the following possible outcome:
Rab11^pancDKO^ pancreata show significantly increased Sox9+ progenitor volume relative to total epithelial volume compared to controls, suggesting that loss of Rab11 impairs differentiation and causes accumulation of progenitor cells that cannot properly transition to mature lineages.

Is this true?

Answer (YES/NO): NO